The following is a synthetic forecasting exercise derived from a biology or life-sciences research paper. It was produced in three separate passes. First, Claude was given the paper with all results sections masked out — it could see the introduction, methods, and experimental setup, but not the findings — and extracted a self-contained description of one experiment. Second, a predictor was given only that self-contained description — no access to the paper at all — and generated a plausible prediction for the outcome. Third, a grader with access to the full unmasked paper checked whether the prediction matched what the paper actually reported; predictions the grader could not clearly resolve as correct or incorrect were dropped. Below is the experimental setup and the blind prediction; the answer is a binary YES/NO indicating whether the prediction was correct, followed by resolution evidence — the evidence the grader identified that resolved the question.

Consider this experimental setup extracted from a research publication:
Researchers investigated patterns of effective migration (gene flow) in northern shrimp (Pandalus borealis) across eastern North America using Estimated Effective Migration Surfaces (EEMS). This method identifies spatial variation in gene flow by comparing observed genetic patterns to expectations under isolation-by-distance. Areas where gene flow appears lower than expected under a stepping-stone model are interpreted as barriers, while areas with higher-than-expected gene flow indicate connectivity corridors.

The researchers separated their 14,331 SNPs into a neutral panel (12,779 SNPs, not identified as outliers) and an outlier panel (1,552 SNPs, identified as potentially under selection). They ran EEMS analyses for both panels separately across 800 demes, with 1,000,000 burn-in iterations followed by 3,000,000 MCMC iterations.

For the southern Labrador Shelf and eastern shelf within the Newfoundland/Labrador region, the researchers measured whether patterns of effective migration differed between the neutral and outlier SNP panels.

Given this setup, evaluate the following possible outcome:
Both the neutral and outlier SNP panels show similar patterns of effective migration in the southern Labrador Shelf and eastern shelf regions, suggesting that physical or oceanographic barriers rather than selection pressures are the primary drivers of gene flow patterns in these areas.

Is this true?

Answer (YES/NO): NO